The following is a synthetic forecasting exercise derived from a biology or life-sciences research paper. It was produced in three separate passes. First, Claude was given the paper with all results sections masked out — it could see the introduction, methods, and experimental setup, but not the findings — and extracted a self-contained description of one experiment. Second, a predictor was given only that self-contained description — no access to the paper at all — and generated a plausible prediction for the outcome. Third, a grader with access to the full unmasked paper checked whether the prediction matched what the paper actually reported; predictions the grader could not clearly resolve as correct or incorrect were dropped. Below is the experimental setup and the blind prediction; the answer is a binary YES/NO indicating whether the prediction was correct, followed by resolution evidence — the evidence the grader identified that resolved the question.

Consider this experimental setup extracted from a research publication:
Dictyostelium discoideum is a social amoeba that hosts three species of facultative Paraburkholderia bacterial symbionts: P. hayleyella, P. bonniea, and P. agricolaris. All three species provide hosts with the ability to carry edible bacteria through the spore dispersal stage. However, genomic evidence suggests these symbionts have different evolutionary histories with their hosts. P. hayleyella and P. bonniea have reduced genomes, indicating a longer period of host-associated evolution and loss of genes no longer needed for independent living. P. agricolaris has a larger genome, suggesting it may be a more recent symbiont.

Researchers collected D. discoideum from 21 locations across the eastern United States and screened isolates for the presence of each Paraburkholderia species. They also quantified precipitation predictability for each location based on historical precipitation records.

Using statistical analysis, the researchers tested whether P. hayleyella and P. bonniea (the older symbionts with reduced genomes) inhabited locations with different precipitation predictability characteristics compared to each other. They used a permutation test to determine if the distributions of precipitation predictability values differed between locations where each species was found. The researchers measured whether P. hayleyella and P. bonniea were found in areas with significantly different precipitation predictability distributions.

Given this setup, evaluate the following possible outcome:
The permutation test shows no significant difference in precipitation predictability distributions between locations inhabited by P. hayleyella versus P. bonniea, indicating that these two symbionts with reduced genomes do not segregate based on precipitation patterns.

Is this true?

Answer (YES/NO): NO